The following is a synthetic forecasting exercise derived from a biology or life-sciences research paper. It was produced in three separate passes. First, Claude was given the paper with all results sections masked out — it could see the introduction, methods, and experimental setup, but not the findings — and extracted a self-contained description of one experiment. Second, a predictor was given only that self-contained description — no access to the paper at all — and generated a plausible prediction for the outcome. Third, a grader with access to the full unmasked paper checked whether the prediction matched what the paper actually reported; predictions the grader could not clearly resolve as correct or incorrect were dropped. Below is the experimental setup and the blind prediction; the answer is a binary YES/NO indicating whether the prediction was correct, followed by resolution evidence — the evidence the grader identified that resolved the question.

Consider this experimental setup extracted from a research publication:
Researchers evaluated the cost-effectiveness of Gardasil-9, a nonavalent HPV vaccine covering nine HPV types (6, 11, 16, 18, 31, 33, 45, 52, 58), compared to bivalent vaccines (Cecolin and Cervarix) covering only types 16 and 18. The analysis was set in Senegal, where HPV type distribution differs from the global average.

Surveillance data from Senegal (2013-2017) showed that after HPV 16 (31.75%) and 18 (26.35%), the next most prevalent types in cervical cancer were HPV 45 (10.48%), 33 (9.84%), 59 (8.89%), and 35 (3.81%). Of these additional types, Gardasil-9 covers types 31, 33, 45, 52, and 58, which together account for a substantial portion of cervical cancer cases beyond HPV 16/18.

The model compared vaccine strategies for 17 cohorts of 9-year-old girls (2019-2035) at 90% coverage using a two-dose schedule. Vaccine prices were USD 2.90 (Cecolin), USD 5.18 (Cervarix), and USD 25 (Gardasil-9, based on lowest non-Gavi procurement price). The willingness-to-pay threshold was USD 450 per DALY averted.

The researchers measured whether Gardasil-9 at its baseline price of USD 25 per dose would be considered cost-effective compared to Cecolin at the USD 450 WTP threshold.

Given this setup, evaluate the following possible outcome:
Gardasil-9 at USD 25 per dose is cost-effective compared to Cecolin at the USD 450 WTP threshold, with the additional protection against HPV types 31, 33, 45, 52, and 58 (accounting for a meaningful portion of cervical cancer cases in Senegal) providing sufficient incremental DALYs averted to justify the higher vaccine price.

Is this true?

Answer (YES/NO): NO